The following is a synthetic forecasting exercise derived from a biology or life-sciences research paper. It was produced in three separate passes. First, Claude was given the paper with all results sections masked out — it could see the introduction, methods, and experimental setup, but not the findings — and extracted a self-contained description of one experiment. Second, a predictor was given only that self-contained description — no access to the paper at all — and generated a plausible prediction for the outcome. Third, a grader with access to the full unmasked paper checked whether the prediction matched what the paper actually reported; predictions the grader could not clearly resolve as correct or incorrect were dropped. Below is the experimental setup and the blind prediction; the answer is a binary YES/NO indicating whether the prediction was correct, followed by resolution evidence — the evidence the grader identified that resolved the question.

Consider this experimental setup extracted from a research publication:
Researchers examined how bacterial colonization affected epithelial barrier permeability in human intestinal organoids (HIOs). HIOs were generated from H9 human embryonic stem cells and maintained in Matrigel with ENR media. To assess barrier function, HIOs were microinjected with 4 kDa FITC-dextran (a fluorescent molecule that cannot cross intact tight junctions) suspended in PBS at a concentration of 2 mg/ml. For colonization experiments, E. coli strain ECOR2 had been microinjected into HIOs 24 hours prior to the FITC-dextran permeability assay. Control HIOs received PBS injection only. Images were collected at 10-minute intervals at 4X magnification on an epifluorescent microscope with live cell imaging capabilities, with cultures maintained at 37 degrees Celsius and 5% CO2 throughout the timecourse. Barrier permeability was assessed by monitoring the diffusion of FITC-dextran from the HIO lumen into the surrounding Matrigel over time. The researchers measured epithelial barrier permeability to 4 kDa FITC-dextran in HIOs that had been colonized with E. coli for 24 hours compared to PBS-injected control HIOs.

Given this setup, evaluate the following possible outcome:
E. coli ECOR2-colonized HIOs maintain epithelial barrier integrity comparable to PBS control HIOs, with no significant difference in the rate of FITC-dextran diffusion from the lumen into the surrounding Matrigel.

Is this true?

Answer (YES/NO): YES